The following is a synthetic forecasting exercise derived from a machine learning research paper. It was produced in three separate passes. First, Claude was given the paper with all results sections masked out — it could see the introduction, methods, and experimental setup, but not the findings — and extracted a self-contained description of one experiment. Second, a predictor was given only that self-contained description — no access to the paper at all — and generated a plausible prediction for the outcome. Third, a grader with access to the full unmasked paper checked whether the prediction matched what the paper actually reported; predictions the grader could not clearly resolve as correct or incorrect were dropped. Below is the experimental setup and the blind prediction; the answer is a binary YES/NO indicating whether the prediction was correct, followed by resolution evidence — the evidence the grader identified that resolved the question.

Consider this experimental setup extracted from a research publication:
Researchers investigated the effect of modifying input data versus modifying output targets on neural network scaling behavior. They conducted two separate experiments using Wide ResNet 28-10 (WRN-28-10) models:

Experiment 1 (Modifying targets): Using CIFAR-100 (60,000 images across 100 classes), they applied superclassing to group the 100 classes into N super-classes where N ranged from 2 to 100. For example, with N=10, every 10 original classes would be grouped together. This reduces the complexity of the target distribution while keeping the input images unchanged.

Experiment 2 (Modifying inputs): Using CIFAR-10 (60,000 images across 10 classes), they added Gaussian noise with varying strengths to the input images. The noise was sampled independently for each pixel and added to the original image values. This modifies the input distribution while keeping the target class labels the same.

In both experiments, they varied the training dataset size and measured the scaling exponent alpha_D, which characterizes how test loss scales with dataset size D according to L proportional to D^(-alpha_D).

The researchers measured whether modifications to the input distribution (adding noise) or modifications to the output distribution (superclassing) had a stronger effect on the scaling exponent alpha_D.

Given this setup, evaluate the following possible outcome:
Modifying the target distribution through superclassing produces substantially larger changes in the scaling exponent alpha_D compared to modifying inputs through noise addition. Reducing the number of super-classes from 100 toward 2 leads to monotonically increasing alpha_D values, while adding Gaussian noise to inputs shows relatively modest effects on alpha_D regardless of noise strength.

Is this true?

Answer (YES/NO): NO